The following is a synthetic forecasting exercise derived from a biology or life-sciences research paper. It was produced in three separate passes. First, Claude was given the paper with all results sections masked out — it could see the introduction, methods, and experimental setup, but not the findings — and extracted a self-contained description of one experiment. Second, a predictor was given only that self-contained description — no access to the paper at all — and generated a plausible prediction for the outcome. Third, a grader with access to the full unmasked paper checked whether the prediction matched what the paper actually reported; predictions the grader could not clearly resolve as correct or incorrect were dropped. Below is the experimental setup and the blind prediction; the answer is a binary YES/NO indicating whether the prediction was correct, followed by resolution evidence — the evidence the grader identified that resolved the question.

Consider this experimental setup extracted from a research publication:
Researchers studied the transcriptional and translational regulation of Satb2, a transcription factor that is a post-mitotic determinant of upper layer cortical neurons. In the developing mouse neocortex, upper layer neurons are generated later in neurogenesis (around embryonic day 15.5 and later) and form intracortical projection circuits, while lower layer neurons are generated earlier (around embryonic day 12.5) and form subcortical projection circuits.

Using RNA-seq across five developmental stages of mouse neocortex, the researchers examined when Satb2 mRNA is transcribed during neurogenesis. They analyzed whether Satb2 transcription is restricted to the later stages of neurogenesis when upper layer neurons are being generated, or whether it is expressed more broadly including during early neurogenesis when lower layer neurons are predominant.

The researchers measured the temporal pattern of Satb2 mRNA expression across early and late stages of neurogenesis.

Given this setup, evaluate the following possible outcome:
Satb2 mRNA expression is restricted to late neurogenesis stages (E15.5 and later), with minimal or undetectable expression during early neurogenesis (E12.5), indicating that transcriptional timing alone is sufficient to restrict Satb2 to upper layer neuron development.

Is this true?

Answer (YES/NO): NO